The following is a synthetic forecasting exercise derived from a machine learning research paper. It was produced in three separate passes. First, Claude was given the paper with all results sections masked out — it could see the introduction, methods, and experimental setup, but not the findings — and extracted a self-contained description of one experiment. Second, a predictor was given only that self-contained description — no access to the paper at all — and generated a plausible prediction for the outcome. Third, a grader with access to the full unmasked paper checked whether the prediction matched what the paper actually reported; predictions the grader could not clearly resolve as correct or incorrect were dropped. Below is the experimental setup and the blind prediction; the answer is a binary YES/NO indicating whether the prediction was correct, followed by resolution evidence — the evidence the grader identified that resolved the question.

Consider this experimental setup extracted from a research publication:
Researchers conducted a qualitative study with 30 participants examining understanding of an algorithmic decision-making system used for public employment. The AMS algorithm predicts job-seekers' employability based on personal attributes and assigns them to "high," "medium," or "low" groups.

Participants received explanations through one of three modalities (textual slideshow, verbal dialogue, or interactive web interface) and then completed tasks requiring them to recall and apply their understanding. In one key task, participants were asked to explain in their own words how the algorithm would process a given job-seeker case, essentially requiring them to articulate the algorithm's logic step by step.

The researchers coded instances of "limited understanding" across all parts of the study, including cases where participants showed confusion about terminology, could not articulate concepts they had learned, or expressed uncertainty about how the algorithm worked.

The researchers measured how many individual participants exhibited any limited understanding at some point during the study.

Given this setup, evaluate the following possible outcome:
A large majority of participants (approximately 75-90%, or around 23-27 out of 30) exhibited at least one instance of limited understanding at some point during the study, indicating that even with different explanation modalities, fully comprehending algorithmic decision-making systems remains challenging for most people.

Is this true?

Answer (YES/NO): NO